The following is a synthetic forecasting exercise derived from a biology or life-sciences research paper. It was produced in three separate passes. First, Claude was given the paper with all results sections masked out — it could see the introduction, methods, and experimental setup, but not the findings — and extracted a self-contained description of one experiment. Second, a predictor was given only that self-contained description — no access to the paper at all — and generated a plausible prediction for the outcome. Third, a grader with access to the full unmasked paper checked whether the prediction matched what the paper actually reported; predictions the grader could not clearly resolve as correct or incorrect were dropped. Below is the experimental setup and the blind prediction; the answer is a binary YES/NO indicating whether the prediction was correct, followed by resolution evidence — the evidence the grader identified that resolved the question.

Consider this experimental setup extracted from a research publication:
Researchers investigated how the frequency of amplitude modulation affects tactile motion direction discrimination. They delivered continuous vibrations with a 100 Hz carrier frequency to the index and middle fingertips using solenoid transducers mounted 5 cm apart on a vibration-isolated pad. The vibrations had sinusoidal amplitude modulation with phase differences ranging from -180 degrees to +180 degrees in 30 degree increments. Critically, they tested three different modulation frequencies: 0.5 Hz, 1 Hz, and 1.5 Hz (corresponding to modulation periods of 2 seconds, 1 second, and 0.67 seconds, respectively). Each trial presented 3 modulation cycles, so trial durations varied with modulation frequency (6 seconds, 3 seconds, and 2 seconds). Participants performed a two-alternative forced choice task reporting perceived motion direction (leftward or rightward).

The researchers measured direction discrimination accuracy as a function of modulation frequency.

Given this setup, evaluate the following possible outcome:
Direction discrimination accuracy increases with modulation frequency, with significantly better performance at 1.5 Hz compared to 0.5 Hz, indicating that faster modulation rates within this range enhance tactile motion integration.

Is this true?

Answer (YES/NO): NO